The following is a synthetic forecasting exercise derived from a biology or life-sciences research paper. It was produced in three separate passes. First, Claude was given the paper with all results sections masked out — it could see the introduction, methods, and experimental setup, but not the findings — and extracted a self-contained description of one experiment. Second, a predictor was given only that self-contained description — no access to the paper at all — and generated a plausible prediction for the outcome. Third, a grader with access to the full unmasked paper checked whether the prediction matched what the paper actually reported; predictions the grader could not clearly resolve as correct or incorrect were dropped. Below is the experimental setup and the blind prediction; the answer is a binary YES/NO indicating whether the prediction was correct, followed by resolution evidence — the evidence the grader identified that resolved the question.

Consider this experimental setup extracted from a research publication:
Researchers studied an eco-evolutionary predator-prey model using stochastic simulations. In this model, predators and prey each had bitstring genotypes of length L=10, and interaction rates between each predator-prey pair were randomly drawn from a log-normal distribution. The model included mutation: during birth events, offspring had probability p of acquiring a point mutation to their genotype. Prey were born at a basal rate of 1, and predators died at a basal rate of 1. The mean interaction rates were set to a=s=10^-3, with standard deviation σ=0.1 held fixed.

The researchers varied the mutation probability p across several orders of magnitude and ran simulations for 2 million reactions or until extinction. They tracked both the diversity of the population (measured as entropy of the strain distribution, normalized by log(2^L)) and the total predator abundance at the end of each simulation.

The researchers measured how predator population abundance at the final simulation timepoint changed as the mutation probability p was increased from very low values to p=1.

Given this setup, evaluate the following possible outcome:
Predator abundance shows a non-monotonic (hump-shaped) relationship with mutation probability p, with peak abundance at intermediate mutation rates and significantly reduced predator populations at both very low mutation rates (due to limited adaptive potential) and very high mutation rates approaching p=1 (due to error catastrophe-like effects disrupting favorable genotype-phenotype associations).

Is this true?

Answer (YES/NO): NO